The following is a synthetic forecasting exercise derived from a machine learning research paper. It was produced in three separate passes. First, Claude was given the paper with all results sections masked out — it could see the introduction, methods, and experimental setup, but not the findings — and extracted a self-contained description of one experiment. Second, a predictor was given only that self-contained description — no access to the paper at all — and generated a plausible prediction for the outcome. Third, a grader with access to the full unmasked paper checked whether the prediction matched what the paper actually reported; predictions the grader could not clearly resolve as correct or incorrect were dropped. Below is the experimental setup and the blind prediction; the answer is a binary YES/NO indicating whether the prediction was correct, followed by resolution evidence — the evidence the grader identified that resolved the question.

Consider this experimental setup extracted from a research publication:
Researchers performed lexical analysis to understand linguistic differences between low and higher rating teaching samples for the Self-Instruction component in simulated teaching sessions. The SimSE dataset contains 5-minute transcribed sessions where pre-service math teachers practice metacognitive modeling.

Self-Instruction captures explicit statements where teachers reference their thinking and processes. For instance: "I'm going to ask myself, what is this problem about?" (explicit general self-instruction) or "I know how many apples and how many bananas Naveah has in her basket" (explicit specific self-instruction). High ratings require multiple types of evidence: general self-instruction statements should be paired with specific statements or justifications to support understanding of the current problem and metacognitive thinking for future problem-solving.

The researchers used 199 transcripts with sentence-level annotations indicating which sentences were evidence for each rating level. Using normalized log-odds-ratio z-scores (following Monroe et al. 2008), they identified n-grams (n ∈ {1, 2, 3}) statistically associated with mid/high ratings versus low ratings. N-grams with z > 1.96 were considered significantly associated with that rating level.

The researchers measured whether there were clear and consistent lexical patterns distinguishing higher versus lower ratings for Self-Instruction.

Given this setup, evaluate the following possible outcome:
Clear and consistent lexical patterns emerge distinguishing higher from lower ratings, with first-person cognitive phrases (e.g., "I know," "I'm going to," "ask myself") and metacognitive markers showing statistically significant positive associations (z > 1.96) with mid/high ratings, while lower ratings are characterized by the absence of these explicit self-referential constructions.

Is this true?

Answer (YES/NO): NO